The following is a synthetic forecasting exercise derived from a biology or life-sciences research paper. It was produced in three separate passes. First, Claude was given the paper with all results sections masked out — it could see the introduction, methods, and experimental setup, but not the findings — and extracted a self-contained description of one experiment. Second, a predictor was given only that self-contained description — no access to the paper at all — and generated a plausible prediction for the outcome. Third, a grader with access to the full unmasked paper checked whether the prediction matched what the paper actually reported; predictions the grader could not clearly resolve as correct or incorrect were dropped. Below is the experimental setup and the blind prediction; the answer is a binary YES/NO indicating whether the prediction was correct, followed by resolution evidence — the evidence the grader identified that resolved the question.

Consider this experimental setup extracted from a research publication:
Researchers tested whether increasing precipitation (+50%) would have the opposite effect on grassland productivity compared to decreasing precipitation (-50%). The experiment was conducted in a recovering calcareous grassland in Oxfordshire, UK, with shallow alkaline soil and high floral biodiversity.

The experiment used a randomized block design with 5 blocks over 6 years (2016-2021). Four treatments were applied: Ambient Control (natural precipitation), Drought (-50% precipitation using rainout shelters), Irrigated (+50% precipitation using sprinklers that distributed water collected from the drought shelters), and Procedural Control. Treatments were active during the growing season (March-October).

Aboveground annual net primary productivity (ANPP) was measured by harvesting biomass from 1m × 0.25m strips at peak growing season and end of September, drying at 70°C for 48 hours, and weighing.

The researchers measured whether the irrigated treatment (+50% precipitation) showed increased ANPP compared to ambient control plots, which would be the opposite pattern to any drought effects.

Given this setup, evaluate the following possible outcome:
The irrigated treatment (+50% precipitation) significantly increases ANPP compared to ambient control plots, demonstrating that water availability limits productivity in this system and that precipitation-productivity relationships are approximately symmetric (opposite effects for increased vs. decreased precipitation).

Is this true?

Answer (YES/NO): NO